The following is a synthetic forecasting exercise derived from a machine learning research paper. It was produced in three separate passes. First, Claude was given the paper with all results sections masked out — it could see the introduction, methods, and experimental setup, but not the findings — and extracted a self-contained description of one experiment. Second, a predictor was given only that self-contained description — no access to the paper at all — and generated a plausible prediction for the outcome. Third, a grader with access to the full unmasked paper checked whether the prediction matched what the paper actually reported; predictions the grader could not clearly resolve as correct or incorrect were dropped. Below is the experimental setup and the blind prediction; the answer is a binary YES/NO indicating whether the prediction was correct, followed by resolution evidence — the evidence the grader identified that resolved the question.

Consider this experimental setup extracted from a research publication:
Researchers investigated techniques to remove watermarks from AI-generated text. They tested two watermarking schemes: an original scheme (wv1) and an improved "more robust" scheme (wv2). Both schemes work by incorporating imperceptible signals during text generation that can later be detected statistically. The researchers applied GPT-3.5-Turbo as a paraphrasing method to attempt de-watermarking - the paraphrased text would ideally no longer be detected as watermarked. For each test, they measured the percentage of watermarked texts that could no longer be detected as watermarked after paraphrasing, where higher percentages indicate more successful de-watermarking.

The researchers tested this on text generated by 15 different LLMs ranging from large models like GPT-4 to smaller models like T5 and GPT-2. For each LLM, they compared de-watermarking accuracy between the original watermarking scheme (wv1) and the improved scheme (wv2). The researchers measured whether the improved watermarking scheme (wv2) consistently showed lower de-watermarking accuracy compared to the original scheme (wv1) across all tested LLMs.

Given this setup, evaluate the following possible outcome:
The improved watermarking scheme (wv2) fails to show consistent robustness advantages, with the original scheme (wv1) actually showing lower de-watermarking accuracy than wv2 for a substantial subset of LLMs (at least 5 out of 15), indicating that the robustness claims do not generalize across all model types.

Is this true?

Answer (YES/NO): YES